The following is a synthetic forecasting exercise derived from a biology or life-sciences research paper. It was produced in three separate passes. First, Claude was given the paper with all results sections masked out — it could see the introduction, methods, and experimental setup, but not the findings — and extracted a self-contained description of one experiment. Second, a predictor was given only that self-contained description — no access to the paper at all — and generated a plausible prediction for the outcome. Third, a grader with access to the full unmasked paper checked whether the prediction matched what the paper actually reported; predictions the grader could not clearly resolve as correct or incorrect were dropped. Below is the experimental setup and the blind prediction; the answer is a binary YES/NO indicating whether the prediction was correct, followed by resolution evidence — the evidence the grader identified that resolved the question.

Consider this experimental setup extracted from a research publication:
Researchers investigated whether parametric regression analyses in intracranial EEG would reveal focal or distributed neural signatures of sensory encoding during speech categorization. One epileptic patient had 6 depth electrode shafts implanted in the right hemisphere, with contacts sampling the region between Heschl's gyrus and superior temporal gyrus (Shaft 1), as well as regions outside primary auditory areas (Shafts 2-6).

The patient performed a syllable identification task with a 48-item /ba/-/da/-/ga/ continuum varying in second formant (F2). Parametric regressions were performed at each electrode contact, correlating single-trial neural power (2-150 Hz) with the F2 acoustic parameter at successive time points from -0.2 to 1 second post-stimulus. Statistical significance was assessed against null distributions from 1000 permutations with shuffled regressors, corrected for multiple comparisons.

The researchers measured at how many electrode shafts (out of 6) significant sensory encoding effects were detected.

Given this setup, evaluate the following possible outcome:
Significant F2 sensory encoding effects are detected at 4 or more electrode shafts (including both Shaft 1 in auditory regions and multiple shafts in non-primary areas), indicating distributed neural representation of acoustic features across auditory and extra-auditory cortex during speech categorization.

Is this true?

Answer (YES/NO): NO